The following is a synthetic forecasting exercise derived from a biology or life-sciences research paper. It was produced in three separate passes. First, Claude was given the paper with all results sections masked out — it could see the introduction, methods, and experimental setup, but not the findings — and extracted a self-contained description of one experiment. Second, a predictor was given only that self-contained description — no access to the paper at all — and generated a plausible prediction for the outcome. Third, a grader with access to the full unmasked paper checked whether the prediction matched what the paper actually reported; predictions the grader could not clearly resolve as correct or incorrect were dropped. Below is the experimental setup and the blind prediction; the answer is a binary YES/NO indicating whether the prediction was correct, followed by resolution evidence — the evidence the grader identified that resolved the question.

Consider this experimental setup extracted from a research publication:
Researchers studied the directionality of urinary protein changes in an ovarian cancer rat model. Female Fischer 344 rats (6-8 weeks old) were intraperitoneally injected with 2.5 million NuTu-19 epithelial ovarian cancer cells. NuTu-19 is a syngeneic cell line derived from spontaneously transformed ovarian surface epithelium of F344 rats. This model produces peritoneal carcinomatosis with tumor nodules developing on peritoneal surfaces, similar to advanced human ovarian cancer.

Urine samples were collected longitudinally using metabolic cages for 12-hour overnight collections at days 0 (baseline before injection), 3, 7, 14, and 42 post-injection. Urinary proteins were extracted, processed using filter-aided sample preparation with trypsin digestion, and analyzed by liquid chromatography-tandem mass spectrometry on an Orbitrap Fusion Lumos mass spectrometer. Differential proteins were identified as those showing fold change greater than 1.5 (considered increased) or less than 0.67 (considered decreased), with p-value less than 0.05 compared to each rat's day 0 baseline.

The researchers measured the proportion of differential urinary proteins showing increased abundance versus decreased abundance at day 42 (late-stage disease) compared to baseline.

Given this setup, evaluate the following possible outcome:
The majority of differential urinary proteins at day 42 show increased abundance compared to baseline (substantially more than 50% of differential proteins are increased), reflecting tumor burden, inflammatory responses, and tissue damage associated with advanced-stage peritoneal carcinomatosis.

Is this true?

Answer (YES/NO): NO